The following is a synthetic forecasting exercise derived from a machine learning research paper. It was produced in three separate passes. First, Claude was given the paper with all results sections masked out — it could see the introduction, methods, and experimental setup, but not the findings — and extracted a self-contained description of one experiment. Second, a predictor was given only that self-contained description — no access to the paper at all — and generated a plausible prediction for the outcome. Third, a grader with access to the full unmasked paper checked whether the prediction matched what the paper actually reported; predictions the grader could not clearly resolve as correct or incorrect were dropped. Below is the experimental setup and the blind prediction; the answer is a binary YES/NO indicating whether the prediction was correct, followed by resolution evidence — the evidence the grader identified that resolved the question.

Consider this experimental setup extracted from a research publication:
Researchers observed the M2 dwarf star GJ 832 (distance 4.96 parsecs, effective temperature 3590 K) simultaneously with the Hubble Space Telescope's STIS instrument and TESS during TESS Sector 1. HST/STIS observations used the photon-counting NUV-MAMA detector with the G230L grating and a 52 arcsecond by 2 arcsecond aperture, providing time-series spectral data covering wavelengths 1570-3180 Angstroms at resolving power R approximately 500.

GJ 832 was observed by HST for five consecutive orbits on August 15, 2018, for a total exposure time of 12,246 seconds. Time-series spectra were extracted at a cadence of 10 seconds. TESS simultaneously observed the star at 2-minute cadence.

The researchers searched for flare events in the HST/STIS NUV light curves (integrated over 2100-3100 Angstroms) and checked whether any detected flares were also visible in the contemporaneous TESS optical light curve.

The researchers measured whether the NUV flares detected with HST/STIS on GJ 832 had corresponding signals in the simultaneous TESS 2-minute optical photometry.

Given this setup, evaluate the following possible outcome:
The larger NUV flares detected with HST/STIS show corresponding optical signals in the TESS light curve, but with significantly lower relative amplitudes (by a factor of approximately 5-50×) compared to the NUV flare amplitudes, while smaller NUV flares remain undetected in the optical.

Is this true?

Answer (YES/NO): NO